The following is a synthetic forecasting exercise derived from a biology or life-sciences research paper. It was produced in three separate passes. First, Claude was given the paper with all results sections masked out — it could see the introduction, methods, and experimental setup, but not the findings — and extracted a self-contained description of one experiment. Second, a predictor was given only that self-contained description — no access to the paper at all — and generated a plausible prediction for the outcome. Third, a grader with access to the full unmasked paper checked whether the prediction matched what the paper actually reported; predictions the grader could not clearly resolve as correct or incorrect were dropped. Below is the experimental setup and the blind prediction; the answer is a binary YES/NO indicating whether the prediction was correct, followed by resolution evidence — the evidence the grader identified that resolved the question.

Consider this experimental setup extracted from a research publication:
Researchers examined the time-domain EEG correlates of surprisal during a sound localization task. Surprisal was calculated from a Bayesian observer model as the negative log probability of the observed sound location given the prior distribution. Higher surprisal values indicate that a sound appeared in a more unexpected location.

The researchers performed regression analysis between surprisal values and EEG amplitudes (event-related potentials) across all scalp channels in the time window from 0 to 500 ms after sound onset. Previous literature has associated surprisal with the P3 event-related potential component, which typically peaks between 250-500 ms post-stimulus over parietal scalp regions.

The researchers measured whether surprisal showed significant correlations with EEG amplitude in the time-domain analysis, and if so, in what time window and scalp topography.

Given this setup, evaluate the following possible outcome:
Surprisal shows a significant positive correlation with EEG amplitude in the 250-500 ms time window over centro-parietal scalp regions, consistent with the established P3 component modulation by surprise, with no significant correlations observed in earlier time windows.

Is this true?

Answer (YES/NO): NO